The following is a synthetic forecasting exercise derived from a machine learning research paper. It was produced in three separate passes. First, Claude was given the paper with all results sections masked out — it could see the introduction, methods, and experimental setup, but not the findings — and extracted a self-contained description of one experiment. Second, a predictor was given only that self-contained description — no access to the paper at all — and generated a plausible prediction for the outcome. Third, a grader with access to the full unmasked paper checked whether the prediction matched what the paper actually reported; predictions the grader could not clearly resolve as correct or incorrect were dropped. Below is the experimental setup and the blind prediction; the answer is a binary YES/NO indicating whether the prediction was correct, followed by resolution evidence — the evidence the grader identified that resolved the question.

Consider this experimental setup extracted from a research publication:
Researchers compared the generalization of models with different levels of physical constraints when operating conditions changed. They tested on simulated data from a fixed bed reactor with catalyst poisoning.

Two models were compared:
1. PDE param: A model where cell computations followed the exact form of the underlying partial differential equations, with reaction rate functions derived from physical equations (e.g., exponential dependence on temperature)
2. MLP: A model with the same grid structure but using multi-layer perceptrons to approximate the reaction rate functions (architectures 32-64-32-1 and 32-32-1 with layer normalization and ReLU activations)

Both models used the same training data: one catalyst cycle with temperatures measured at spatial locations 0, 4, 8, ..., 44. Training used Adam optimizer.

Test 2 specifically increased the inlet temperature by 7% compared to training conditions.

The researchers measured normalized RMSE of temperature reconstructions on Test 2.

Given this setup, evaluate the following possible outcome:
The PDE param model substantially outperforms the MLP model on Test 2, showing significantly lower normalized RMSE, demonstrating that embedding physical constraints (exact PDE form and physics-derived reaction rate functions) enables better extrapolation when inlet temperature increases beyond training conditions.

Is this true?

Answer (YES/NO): YES